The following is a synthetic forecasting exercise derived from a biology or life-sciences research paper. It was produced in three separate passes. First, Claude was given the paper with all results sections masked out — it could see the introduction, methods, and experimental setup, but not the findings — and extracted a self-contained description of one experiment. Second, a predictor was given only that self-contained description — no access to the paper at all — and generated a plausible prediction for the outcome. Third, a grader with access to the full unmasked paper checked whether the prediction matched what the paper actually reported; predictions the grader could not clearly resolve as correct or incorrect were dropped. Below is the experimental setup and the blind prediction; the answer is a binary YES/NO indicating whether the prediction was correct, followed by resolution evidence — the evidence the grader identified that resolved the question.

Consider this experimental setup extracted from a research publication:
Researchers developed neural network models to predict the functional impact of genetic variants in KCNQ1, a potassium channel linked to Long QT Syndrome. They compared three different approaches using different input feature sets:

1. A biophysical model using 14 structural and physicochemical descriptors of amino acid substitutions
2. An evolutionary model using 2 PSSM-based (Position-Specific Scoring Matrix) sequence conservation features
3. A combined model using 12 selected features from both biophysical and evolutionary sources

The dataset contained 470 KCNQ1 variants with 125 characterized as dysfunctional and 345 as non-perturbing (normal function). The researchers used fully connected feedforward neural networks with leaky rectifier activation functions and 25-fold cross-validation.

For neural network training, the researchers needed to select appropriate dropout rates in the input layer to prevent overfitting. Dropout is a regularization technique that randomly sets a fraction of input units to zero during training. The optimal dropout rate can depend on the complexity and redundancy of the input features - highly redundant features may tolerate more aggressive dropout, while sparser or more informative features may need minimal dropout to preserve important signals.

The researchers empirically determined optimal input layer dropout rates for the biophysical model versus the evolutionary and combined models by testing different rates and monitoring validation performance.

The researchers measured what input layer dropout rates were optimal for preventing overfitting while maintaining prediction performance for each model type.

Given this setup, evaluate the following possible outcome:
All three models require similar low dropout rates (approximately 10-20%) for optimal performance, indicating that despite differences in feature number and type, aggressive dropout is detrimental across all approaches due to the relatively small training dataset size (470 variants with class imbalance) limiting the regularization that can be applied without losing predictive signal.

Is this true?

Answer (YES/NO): NO